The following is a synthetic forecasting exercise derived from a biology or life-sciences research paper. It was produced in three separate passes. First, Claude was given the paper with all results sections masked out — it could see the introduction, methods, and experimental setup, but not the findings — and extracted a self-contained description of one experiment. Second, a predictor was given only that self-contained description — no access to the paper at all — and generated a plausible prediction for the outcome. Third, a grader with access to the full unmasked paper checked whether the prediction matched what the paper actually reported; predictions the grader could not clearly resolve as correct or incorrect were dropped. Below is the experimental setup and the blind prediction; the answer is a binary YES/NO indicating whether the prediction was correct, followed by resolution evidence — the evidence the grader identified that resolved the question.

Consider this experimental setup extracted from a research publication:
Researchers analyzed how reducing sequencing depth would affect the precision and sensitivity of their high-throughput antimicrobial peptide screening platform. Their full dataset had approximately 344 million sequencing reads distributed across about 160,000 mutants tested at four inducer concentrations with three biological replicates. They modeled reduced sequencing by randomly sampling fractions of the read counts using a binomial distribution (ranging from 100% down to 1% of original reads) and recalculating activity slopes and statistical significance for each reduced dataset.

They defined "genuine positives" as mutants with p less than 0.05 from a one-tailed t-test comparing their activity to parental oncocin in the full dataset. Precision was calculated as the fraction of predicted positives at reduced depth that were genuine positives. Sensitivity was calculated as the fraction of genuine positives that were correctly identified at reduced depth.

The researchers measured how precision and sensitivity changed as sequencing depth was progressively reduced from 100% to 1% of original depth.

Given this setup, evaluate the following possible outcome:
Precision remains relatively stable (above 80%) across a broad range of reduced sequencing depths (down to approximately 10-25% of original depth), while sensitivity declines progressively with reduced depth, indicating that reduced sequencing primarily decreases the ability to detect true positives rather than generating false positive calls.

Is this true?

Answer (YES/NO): NO